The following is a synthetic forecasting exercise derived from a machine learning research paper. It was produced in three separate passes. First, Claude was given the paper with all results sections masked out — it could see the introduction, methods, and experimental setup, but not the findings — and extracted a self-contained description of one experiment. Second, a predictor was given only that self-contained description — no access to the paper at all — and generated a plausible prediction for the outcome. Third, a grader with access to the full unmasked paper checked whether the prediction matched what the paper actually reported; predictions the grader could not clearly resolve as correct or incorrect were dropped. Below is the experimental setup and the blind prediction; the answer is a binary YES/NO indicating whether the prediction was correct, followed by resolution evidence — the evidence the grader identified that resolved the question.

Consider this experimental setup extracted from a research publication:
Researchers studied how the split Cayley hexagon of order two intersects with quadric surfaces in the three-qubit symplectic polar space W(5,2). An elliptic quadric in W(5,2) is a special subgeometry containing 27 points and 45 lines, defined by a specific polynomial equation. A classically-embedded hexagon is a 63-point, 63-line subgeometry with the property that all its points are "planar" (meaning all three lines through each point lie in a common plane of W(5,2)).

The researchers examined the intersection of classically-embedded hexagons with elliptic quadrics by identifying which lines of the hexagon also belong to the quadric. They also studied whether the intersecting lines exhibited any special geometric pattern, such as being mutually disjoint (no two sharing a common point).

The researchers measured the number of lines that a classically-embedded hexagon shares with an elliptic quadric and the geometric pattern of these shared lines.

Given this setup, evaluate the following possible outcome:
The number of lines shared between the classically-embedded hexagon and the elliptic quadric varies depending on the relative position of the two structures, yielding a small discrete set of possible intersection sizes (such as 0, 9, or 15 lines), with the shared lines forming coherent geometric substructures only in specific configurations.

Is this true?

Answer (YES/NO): NO